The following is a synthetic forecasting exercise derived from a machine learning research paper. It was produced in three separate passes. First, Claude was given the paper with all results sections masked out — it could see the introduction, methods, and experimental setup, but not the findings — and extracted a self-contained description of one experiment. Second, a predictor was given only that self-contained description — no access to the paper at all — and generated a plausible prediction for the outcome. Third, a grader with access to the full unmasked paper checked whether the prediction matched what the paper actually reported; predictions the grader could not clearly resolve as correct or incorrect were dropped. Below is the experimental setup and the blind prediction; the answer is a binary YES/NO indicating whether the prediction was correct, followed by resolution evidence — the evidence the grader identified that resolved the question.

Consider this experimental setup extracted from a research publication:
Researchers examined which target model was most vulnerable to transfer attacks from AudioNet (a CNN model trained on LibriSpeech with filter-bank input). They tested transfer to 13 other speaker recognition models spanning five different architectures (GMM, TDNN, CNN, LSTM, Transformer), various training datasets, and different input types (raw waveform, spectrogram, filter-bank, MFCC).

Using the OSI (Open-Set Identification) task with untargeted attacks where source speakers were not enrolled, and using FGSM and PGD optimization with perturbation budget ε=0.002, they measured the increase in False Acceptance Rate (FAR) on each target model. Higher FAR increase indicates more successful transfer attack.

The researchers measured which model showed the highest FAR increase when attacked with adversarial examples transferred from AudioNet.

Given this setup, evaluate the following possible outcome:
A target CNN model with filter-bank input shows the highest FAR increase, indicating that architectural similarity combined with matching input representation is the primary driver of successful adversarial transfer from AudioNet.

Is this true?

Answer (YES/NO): NO